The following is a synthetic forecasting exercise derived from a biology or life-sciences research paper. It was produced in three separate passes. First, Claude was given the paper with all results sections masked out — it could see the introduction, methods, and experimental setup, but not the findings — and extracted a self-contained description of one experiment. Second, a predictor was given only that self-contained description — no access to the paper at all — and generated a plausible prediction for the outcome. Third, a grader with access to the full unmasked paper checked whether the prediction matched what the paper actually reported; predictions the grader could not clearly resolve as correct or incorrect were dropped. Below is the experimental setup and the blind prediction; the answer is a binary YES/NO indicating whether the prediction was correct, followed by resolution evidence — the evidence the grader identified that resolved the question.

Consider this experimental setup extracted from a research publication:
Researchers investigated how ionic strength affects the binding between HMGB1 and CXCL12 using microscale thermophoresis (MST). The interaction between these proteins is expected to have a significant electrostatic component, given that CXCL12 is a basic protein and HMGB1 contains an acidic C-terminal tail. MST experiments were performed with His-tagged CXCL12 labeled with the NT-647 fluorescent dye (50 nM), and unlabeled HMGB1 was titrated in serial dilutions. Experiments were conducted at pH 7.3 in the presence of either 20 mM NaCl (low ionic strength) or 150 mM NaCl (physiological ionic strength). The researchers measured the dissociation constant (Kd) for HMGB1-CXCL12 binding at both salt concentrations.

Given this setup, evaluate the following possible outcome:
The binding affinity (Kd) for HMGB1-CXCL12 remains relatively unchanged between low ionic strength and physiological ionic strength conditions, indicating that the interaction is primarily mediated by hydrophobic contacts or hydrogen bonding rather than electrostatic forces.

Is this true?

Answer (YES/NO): NO